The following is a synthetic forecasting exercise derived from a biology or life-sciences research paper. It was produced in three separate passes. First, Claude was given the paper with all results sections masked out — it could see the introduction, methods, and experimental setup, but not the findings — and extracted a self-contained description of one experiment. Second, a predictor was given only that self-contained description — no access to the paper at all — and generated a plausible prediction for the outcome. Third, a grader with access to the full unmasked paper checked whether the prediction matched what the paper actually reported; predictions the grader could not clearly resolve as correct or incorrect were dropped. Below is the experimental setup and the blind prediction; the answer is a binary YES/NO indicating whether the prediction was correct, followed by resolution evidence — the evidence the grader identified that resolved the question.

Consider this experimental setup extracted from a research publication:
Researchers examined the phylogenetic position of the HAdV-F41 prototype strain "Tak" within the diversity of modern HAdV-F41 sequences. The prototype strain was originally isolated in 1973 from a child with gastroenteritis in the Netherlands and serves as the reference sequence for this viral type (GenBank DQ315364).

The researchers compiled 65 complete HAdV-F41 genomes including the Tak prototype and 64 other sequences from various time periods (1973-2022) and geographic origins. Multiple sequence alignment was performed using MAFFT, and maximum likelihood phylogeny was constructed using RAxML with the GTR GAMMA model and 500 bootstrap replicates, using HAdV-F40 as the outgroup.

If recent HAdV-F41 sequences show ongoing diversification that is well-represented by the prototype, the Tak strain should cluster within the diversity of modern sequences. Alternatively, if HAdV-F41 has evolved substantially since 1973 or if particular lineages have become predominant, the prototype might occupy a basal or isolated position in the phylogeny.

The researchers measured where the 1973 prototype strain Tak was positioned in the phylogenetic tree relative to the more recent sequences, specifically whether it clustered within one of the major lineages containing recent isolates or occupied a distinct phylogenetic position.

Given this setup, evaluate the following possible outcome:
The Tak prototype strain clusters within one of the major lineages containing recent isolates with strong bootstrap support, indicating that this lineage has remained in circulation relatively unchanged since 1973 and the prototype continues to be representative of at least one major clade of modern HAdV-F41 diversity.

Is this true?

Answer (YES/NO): YES